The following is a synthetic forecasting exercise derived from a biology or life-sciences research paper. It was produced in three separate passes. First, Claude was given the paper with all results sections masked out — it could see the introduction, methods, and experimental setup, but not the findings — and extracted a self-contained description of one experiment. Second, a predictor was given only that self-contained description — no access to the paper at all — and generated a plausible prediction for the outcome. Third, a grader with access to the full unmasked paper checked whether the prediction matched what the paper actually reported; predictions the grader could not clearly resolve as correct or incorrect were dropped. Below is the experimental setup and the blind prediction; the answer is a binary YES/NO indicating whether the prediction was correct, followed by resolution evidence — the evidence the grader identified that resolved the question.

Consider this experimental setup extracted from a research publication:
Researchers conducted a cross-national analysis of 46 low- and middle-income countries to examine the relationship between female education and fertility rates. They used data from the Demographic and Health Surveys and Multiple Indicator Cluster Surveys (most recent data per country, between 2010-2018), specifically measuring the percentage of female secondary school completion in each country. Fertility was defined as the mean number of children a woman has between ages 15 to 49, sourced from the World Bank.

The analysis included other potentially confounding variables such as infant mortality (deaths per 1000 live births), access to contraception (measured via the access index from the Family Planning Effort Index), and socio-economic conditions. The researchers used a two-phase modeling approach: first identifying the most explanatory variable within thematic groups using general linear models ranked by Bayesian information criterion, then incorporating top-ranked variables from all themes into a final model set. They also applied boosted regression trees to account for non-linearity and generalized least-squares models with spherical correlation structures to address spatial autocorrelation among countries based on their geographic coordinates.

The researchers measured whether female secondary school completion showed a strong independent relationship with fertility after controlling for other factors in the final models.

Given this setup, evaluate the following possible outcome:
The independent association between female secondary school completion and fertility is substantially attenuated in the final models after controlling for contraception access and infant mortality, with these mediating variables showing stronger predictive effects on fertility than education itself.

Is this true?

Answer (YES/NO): YES